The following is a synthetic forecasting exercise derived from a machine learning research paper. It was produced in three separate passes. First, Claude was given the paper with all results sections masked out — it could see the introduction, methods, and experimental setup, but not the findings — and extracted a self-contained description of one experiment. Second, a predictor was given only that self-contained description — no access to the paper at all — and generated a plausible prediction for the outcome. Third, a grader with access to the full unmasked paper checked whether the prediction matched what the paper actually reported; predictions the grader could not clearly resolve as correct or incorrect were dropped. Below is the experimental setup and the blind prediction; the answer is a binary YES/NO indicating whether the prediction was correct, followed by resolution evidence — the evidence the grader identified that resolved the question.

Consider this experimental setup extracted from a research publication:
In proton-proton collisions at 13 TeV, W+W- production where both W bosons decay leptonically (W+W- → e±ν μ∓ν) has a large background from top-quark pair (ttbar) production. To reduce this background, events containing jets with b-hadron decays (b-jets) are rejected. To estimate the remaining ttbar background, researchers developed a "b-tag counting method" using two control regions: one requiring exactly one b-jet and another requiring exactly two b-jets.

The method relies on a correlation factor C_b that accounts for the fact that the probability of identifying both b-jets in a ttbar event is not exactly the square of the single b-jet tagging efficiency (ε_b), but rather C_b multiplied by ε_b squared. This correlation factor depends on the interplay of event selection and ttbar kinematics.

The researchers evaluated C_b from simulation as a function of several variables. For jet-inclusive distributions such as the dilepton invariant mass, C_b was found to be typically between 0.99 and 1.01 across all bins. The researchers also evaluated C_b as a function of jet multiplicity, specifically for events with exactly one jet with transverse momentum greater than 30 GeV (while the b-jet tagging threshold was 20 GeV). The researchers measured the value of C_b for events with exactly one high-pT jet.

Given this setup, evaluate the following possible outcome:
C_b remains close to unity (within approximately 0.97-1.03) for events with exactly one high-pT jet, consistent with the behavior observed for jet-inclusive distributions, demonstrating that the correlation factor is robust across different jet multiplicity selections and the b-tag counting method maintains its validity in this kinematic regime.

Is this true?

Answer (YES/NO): NO